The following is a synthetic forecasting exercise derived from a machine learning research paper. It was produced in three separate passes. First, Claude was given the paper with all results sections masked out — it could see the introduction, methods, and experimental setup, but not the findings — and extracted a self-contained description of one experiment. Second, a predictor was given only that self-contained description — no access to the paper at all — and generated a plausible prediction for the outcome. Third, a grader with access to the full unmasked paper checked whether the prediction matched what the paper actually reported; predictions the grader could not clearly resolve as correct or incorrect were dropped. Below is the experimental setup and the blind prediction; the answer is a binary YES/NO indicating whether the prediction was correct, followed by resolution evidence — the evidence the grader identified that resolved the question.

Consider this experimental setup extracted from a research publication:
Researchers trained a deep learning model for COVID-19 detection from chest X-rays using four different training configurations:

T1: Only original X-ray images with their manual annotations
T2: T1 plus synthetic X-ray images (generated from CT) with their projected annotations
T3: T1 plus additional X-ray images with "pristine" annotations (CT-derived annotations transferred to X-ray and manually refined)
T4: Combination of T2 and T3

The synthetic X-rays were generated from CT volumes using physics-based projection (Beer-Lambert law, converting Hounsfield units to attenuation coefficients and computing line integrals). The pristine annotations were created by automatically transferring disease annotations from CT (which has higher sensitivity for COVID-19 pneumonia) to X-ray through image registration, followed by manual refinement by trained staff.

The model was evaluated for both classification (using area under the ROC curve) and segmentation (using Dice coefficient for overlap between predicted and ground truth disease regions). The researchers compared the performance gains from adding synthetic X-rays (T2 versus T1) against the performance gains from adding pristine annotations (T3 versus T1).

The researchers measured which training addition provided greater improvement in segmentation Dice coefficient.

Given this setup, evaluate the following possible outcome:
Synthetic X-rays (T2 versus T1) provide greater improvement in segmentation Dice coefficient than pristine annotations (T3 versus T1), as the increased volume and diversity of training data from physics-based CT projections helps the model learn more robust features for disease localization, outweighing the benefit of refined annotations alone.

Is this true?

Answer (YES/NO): NO